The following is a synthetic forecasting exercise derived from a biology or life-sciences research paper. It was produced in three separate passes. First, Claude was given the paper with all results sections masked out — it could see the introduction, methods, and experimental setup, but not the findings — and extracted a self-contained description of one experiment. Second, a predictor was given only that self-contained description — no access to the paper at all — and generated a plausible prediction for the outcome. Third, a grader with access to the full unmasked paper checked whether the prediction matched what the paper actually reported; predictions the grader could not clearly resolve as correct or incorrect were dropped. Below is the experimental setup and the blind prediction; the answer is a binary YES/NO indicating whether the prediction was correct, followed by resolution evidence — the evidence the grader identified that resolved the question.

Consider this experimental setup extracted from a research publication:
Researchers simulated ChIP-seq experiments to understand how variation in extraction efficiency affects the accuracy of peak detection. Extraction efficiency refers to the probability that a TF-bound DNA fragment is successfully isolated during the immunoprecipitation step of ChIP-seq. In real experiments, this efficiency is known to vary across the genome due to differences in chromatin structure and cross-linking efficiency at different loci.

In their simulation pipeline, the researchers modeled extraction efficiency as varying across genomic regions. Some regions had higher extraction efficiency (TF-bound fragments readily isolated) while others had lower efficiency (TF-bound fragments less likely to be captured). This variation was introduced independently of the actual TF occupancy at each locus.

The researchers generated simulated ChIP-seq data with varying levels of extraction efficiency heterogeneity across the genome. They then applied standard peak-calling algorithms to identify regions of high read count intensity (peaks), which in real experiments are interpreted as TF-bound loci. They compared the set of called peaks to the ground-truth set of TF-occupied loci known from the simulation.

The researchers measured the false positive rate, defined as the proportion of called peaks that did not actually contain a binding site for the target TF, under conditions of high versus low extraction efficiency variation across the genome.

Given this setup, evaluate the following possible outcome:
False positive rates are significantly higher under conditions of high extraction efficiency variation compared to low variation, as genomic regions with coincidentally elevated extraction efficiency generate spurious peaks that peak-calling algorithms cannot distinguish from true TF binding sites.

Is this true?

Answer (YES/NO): YES